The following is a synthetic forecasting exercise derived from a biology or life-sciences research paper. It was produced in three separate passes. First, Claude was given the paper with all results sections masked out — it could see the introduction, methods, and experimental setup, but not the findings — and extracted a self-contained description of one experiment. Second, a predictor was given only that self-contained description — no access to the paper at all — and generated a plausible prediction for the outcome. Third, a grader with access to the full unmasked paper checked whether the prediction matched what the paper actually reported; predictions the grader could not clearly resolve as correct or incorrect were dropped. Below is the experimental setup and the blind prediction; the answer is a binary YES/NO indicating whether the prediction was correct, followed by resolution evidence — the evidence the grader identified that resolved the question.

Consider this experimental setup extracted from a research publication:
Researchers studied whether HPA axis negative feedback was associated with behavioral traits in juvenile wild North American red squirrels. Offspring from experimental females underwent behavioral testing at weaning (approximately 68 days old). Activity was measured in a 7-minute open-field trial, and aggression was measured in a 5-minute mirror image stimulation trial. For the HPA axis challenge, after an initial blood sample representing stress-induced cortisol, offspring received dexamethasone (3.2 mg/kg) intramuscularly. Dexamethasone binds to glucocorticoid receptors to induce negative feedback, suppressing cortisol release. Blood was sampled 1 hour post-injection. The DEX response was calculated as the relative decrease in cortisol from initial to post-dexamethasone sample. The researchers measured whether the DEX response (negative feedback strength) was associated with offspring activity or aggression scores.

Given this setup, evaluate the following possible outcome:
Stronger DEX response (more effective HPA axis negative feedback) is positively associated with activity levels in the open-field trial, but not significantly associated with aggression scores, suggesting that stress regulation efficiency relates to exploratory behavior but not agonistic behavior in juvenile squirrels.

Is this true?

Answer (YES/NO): NO